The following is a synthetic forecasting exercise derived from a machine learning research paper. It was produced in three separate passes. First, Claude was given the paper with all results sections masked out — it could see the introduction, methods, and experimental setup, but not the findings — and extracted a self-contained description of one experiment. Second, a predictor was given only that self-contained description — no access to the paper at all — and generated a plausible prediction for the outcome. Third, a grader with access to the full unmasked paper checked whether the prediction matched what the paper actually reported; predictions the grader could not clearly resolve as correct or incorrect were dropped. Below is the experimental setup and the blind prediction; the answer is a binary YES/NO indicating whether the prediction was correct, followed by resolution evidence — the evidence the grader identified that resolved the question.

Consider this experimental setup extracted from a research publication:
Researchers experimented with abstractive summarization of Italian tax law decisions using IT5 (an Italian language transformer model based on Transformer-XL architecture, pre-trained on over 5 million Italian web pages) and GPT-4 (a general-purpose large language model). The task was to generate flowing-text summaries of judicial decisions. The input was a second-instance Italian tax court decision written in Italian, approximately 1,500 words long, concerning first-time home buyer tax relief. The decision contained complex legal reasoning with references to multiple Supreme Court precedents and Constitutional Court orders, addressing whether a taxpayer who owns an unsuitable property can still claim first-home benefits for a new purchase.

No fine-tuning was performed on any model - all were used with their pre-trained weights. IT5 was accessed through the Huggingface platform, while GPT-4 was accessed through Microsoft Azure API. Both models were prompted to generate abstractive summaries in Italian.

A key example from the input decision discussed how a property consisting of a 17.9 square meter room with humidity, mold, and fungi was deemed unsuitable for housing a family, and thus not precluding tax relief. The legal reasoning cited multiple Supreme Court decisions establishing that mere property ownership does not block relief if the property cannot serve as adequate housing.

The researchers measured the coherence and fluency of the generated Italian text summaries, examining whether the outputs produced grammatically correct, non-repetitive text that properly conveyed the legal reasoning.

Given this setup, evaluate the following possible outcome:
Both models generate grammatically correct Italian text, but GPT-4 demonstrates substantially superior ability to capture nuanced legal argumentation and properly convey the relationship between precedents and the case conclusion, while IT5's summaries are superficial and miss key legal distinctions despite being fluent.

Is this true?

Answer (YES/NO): NO